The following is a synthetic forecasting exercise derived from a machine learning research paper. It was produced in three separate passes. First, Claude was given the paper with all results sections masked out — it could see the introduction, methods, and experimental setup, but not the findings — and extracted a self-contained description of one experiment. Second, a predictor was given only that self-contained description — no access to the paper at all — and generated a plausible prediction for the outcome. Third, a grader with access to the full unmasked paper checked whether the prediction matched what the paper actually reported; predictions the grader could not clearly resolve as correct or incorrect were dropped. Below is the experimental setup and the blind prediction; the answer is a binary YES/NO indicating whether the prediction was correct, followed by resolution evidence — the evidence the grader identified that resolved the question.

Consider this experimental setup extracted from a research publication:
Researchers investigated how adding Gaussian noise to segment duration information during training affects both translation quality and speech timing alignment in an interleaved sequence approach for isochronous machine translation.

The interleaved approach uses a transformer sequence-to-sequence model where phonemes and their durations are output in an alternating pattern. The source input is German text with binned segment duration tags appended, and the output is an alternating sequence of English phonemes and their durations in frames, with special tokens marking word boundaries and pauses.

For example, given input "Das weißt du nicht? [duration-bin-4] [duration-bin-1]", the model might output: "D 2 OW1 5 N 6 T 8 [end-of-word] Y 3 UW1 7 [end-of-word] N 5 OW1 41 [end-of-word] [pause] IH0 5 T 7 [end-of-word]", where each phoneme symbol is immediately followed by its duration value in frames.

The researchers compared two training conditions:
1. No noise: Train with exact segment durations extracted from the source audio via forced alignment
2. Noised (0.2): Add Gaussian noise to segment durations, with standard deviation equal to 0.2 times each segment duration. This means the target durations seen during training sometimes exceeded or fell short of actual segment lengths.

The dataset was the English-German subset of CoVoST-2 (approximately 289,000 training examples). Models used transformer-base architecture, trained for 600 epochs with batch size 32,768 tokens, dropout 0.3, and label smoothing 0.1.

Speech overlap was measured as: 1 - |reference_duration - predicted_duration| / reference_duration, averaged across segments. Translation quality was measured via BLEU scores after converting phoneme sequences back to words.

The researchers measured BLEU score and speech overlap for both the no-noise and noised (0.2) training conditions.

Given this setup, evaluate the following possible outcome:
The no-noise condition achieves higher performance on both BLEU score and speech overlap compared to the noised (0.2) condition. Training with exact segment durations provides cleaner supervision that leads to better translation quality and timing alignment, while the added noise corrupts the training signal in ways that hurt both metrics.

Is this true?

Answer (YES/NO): NO